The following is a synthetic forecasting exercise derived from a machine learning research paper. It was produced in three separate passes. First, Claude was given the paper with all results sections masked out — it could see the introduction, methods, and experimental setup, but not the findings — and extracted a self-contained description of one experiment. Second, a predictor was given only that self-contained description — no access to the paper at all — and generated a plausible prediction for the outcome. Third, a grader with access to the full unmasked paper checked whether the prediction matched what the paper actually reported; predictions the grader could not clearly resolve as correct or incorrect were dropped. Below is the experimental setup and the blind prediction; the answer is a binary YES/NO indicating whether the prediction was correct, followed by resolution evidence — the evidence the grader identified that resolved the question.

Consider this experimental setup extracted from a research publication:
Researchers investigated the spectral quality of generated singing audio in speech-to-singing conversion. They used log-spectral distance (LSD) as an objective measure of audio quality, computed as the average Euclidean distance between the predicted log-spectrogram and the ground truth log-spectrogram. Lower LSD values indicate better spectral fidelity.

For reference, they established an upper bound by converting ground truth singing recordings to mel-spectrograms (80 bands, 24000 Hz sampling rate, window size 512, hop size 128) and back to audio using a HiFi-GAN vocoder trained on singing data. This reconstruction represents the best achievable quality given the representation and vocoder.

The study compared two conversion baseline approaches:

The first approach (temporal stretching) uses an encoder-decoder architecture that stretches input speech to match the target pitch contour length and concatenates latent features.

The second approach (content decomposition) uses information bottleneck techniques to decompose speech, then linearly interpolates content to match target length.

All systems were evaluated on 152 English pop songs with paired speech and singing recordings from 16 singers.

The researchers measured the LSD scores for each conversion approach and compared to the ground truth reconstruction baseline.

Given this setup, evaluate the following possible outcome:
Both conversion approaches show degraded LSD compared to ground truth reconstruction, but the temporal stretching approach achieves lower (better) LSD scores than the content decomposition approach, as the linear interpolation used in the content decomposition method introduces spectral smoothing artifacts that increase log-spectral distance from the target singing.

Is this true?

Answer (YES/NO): NO